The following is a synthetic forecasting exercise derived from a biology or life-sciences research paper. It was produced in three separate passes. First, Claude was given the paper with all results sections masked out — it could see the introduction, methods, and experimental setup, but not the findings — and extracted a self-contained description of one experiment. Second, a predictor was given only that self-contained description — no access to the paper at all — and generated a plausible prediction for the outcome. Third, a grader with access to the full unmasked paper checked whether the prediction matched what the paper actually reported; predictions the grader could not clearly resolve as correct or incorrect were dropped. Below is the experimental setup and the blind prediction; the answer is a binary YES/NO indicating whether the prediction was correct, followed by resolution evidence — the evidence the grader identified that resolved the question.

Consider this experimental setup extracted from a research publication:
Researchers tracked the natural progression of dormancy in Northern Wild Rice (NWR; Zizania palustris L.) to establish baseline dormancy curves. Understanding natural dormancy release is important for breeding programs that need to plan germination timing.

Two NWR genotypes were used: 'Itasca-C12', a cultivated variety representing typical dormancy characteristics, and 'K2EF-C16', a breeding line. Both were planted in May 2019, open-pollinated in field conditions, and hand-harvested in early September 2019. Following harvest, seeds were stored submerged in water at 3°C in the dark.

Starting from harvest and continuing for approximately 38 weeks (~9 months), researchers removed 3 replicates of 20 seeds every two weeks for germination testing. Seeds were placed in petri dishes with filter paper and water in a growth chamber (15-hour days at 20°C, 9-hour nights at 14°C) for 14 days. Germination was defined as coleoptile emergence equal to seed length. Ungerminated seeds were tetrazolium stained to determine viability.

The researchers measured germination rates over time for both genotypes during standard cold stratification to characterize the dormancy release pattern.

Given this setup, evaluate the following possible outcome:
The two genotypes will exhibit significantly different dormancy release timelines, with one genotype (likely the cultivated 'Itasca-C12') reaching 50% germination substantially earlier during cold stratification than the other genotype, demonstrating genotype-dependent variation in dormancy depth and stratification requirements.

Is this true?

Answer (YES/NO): NO